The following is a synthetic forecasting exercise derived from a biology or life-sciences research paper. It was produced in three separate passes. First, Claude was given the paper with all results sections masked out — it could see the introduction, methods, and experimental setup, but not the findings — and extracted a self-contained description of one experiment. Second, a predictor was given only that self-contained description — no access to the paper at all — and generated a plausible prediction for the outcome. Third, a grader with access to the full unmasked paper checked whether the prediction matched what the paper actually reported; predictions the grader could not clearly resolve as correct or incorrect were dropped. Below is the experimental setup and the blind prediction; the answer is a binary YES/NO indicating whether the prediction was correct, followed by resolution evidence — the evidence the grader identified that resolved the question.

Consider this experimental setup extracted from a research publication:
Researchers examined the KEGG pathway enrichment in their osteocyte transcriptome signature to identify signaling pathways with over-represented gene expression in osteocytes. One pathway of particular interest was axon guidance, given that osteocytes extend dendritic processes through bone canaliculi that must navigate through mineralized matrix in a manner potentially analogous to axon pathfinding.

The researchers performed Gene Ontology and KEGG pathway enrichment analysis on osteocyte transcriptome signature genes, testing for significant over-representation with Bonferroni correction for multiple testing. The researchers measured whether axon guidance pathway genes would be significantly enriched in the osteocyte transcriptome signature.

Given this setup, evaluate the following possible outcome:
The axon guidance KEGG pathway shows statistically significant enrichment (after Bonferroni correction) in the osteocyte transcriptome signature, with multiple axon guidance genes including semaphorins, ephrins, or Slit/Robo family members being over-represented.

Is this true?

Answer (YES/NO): YES